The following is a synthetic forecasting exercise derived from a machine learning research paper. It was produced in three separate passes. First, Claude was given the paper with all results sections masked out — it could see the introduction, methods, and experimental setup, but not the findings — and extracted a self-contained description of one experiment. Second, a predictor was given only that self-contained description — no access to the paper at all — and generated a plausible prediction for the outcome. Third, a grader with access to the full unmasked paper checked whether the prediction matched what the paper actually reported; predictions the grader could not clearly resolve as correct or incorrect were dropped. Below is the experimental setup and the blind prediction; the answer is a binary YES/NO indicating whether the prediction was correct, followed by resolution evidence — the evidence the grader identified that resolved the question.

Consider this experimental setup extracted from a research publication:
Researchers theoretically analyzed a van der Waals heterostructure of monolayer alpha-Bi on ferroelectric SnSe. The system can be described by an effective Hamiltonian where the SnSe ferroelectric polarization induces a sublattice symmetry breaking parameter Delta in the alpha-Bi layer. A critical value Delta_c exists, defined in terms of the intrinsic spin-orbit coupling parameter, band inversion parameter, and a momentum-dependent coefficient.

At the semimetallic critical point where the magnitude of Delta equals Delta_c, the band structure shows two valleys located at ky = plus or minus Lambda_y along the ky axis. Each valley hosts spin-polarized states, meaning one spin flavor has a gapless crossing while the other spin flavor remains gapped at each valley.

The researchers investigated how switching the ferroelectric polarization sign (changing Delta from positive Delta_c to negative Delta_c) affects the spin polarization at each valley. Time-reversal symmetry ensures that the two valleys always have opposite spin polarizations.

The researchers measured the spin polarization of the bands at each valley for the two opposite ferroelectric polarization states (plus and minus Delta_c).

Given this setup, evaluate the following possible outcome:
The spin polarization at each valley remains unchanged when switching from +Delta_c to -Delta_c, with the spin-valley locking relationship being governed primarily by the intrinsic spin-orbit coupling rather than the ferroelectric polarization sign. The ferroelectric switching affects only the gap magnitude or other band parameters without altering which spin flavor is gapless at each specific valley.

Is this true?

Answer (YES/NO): NO